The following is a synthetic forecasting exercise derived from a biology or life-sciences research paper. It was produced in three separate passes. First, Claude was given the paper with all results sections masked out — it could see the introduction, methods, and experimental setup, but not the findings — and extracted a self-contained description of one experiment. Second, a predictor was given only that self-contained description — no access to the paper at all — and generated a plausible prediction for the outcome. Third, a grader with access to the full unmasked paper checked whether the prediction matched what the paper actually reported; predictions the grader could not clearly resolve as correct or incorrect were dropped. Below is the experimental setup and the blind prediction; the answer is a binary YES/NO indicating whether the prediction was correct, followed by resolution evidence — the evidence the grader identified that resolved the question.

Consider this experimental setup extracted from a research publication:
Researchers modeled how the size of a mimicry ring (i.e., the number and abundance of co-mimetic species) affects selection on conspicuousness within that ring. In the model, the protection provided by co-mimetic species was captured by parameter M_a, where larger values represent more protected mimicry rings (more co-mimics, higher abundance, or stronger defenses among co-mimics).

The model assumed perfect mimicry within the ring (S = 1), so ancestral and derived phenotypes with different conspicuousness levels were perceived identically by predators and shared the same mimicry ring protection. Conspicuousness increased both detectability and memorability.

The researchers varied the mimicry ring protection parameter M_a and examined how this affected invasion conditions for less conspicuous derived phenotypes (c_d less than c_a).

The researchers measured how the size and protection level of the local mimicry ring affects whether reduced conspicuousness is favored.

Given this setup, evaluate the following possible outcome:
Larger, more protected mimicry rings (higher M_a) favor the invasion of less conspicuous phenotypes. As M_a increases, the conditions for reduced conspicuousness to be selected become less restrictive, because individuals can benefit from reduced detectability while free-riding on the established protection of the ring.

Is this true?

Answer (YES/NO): NO